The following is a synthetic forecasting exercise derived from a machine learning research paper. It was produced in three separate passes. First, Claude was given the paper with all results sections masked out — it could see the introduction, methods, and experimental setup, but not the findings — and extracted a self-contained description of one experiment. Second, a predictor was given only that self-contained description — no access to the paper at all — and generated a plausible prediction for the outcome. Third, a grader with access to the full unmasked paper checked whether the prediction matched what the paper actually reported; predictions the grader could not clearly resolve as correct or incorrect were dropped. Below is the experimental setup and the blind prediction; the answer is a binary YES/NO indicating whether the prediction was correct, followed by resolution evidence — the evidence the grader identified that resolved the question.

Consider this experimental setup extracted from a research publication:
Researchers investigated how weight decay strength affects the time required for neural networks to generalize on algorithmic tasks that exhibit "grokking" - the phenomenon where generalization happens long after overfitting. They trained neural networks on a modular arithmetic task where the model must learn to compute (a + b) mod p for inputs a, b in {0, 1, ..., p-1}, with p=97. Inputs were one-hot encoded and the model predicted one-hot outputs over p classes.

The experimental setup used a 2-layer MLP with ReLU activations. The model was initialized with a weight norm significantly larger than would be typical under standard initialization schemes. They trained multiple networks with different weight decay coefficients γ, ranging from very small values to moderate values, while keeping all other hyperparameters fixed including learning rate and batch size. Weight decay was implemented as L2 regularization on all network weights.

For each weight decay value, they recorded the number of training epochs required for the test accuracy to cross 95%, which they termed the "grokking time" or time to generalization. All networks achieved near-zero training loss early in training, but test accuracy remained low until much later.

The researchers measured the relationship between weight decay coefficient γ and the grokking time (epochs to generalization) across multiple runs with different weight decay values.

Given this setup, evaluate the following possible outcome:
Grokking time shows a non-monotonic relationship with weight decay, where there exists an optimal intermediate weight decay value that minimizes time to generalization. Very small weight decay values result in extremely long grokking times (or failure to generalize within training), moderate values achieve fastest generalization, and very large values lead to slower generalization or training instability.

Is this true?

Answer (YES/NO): NO